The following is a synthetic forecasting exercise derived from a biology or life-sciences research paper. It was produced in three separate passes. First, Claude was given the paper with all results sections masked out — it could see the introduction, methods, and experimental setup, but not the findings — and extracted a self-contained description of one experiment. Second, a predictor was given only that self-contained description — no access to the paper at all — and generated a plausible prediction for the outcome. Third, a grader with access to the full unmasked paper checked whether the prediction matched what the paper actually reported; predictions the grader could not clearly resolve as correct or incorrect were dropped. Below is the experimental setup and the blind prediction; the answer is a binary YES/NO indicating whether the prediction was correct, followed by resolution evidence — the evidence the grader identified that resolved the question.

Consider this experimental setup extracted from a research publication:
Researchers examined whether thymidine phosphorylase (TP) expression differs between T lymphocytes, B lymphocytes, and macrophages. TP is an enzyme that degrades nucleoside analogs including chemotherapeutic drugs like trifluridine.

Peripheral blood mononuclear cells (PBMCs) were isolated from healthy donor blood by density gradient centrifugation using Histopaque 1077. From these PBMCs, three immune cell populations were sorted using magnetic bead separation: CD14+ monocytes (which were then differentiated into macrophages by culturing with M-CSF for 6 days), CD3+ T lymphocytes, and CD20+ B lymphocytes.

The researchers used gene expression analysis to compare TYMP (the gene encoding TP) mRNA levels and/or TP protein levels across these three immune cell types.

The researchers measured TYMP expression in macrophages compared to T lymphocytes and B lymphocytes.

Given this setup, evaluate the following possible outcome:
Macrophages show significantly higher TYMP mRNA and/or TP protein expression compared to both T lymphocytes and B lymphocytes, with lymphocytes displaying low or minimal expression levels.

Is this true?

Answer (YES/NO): YES